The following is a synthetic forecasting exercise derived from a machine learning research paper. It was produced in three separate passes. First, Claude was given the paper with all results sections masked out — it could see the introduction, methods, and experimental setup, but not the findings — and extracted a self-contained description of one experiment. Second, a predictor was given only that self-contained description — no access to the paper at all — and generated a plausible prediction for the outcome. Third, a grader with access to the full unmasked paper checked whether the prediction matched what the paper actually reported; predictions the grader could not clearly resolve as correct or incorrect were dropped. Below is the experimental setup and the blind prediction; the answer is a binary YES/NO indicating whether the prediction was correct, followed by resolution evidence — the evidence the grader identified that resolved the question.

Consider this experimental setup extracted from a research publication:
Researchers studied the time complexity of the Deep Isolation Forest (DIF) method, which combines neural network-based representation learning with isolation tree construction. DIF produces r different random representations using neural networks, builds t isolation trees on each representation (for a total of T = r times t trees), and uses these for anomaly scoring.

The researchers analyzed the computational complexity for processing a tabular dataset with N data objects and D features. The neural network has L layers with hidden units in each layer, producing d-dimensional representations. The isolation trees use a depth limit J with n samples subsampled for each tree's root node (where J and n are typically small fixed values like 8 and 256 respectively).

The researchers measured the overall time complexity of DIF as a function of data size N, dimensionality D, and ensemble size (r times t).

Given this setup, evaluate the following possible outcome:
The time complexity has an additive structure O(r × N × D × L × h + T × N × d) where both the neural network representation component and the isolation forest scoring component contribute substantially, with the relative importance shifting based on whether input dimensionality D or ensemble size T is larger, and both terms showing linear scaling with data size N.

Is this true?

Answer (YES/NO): NO